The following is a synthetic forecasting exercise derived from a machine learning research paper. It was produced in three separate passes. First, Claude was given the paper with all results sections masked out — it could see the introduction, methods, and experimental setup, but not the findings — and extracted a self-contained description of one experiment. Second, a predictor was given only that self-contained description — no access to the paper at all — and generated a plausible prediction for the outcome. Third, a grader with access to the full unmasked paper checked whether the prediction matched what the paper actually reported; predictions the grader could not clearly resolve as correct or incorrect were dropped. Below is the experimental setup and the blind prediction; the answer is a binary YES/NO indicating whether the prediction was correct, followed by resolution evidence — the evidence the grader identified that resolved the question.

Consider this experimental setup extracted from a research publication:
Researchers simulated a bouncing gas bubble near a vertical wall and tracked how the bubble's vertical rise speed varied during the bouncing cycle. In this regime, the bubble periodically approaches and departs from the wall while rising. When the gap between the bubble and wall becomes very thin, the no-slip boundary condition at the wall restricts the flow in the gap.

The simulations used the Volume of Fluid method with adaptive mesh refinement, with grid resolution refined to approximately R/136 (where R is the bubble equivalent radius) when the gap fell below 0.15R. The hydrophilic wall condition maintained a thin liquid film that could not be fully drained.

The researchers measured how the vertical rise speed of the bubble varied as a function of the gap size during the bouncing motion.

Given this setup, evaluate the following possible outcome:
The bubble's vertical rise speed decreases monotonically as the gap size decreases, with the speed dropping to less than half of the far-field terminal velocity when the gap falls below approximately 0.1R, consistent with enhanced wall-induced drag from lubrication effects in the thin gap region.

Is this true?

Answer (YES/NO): NO